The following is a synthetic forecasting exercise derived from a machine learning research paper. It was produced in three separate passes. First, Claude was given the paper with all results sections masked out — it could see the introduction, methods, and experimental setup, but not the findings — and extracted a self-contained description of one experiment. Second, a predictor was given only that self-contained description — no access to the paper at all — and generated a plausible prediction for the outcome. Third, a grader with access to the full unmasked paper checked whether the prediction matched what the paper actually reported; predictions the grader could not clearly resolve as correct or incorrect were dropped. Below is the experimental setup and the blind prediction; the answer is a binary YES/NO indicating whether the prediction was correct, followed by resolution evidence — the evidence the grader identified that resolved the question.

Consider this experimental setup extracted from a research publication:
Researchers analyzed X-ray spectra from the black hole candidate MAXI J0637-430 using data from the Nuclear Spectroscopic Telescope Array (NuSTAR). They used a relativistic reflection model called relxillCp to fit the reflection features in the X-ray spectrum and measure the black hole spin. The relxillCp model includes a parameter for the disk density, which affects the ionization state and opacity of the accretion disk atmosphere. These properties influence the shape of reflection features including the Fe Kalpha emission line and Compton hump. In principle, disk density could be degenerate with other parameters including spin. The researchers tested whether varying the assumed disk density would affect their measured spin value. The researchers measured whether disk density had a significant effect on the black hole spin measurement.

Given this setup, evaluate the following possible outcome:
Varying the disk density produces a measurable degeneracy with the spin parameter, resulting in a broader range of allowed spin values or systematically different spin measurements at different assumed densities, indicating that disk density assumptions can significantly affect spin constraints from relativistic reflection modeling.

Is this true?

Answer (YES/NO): NO